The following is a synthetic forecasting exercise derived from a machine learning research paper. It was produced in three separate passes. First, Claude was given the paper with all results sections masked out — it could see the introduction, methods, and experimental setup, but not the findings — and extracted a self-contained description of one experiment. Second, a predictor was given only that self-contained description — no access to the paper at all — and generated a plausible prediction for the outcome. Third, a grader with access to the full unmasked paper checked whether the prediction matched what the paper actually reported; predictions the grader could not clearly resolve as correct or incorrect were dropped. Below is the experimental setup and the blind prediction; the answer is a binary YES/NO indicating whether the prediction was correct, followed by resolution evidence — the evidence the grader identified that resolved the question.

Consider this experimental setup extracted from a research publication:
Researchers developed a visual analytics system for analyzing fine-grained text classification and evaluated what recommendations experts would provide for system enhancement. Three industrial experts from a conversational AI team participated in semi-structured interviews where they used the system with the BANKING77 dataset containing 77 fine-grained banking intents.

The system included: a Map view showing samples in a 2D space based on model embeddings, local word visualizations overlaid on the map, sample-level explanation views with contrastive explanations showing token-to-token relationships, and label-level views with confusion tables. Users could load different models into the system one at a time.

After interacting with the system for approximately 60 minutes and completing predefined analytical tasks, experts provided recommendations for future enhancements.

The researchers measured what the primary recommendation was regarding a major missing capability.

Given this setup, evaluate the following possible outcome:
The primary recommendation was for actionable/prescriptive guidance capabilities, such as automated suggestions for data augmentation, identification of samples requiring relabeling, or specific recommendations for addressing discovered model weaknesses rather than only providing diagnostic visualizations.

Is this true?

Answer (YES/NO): NO